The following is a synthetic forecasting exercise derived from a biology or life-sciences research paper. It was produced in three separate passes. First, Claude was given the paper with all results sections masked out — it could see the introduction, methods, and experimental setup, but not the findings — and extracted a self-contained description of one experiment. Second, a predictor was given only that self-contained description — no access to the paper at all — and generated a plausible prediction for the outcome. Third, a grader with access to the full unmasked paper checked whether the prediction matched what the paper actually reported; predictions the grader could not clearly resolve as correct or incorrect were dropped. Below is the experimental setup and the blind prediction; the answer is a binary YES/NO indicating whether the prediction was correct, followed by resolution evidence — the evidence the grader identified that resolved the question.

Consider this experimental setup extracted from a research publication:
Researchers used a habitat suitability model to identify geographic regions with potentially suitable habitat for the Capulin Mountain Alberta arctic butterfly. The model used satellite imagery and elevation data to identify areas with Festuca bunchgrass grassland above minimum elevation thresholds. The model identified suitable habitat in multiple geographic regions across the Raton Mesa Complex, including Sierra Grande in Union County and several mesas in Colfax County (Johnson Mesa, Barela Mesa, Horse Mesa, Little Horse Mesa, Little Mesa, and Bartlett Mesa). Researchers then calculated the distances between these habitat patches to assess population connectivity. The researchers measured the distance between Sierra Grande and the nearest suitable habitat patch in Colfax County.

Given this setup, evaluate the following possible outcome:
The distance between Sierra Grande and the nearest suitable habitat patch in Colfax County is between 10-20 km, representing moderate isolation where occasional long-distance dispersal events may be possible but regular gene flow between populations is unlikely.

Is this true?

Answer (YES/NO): NO